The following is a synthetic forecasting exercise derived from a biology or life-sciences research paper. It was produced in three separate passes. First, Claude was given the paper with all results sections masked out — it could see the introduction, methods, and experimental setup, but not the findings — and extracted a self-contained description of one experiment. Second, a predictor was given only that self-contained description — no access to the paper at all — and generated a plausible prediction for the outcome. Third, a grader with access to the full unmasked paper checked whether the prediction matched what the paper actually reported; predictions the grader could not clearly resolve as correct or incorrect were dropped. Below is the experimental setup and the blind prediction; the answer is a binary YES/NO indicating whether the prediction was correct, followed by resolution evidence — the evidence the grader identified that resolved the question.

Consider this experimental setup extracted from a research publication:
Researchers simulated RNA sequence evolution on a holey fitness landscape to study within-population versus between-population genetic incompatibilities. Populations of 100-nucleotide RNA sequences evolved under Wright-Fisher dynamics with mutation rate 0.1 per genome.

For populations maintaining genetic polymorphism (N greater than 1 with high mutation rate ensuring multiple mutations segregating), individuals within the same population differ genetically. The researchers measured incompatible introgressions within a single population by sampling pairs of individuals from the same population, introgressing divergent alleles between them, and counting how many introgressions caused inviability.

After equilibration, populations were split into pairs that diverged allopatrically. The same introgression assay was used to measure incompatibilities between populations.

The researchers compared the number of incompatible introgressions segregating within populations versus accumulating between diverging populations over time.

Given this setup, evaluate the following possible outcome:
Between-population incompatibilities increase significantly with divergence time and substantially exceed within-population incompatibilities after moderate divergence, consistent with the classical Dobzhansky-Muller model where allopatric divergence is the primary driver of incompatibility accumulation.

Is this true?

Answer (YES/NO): YES